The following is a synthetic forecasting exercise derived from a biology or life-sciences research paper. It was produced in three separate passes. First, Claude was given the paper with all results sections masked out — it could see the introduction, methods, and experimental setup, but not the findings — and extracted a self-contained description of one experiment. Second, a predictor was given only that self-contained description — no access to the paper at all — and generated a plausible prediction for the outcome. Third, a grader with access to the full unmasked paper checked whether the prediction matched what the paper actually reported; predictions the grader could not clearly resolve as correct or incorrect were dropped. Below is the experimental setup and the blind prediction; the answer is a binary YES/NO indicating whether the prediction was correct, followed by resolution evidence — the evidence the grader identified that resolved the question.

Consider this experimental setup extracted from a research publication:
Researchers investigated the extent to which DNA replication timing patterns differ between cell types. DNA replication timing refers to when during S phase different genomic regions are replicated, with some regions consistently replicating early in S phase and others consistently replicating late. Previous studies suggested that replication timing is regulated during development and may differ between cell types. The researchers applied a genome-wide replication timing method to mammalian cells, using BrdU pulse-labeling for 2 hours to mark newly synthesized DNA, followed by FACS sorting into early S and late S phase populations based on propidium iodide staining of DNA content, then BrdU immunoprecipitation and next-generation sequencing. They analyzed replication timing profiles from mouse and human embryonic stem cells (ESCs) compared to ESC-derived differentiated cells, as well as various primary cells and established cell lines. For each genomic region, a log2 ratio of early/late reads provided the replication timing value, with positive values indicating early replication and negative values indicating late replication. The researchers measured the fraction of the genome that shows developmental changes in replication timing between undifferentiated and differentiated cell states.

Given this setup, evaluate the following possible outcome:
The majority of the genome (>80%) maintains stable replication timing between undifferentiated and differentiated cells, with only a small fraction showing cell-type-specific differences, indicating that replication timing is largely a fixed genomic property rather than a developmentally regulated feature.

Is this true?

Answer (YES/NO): NO